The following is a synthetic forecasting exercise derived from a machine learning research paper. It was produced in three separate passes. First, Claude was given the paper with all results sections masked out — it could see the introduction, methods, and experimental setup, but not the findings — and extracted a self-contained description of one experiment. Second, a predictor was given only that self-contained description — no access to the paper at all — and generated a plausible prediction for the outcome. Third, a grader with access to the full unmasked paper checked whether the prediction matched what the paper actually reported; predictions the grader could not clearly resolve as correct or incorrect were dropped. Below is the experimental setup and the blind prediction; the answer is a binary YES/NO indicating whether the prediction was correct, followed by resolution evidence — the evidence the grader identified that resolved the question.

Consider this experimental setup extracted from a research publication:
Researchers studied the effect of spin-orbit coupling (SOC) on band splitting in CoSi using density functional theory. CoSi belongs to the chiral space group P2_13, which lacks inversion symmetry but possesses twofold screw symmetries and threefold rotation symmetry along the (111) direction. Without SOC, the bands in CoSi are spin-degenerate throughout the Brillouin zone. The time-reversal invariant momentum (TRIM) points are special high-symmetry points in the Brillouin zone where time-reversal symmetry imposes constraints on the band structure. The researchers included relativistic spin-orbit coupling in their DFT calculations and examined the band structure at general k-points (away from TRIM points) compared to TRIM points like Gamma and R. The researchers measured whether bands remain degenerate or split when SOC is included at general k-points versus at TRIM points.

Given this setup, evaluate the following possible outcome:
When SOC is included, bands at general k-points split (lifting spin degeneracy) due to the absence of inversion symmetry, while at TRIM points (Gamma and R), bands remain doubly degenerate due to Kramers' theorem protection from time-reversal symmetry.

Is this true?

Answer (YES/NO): YES